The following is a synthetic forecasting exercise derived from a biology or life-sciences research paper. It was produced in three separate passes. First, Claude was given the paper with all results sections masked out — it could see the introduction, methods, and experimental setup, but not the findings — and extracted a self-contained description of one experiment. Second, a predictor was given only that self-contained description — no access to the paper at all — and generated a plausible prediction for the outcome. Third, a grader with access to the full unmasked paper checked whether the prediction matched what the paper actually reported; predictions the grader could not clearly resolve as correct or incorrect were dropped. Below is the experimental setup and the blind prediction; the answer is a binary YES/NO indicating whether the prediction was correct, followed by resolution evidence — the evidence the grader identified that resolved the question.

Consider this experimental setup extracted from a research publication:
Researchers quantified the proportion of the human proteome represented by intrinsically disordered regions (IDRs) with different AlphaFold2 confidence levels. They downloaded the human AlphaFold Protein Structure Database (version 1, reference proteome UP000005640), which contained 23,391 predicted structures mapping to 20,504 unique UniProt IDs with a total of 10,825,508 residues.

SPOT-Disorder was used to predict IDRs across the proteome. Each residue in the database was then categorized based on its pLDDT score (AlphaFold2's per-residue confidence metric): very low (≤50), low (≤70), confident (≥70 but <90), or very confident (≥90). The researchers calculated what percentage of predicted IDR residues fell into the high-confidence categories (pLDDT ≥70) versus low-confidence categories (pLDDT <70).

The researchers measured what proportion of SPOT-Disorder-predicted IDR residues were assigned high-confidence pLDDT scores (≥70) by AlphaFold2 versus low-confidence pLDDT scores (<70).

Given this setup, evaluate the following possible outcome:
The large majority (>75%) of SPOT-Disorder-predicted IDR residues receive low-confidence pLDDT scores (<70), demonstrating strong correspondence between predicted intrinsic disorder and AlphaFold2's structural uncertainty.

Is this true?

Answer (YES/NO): YES